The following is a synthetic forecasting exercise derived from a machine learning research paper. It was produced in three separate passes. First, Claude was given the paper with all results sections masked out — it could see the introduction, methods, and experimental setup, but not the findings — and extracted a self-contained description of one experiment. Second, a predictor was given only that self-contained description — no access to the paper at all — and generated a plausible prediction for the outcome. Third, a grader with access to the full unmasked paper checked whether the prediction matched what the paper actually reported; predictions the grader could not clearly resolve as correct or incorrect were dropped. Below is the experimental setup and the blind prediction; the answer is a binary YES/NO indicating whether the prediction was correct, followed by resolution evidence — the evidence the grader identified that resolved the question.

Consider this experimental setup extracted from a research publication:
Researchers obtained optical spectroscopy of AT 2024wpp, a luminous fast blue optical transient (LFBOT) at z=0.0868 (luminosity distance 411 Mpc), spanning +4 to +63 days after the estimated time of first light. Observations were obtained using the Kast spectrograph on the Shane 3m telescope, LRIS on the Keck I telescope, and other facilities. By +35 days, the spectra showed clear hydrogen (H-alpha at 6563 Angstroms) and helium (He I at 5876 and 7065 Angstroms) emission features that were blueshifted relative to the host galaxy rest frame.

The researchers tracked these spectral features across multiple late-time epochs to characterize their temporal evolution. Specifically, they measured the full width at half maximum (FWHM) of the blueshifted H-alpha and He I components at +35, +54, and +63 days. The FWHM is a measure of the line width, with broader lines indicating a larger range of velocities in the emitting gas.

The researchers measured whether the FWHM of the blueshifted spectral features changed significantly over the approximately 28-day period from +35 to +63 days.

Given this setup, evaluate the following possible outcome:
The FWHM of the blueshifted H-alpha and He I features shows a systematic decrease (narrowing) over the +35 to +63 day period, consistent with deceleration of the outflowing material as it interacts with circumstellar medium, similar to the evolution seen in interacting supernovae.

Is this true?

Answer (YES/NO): NO